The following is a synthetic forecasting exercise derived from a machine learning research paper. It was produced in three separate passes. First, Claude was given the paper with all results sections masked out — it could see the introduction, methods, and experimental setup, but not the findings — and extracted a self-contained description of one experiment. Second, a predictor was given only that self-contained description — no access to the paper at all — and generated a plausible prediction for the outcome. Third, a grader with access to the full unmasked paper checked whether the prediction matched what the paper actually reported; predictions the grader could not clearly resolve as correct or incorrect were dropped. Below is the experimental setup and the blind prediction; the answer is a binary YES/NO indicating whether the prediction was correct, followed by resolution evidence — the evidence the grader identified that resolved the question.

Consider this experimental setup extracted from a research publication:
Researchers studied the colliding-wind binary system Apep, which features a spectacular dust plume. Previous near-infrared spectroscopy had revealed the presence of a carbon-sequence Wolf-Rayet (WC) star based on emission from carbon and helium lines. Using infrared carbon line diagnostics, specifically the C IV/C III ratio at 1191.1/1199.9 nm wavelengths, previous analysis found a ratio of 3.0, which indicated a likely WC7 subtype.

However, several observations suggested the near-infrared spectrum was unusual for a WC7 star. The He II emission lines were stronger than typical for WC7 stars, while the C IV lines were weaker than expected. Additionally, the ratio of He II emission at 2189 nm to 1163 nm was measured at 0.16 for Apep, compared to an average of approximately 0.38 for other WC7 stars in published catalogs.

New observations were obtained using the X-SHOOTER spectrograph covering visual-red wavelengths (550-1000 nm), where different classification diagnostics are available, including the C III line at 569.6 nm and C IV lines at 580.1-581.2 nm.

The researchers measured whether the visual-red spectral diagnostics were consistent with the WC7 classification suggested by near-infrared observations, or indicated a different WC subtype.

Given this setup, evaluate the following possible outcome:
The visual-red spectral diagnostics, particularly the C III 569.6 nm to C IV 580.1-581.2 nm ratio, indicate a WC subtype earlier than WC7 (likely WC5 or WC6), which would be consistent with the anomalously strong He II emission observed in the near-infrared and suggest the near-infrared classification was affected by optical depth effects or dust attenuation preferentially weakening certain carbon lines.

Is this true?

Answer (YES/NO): NO